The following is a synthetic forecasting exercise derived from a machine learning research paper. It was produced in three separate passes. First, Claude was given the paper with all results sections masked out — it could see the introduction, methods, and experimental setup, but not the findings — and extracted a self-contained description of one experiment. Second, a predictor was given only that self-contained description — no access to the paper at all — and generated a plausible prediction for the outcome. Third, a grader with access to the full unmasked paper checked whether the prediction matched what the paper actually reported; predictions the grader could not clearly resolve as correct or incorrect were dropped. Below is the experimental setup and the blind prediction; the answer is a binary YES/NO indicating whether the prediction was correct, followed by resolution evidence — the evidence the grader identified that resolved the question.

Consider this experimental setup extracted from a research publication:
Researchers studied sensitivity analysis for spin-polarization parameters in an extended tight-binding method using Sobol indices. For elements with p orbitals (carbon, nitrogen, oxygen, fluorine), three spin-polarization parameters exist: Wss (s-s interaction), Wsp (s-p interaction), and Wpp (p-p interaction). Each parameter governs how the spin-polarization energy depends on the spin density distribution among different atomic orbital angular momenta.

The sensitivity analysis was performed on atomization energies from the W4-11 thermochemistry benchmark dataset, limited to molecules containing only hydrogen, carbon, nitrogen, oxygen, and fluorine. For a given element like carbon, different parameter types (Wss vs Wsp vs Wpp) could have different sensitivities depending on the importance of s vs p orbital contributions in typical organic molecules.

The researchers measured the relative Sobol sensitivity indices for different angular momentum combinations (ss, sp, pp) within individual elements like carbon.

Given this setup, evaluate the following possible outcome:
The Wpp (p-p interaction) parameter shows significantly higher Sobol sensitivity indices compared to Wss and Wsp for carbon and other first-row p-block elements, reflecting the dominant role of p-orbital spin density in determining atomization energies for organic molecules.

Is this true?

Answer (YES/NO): YES